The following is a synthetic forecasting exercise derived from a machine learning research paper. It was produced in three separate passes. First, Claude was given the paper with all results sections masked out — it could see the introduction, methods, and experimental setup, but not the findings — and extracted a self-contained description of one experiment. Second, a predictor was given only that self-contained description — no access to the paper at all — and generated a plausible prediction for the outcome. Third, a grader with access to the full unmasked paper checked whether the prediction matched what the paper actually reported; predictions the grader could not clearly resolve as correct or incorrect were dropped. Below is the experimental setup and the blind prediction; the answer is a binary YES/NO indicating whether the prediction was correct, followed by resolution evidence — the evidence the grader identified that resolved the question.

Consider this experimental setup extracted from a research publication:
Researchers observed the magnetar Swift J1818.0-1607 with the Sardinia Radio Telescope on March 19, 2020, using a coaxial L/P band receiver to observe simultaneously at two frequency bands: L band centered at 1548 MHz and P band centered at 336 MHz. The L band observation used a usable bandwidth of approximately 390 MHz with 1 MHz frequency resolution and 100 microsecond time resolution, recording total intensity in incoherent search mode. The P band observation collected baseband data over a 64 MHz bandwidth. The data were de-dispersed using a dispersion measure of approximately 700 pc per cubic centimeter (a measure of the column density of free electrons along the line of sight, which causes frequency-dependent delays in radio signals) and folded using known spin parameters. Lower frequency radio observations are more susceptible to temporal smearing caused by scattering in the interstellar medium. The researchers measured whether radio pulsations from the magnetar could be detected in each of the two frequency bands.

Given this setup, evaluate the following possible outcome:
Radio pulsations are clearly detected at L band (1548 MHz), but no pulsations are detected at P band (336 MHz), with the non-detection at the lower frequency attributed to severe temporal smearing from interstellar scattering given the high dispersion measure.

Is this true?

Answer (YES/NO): YES